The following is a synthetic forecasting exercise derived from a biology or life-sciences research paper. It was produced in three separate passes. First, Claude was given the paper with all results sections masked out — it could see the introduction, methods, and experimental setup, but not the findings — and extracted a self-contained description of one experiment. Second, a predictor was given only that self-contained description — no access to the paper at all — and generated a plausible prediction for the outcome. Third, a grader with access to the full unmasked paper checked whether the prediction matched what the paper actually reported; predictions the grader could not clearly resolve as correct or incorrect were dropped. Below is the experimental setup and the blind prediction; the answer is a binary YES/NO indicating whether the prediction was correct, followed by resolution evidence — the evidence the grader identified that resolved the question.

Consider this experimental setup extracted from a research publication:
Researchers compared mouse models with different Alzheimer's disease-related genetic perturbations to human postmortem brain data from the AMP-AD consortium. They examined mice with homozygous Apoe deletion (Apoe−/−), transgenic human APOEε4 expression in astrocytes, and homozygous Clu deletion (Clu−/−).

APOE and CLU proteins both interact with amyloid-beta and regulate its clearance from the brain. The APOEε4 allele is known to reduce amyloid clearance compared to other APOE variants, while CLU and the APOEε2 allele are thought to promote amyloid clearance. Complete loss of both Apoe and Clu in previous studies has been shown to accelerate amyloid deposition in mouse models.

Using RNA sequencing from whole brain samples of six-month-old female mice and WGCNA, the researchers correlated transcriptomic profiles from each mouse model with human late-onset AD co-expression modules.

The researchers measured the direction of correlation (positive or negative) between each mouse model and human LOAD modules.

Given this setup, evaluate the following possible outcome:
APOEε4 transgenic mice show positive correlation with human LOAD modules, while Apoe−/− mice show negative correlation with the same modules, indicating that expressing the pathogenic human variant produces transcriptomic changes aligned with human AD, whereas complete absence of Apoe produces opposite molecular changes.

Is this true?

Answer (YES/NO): NO